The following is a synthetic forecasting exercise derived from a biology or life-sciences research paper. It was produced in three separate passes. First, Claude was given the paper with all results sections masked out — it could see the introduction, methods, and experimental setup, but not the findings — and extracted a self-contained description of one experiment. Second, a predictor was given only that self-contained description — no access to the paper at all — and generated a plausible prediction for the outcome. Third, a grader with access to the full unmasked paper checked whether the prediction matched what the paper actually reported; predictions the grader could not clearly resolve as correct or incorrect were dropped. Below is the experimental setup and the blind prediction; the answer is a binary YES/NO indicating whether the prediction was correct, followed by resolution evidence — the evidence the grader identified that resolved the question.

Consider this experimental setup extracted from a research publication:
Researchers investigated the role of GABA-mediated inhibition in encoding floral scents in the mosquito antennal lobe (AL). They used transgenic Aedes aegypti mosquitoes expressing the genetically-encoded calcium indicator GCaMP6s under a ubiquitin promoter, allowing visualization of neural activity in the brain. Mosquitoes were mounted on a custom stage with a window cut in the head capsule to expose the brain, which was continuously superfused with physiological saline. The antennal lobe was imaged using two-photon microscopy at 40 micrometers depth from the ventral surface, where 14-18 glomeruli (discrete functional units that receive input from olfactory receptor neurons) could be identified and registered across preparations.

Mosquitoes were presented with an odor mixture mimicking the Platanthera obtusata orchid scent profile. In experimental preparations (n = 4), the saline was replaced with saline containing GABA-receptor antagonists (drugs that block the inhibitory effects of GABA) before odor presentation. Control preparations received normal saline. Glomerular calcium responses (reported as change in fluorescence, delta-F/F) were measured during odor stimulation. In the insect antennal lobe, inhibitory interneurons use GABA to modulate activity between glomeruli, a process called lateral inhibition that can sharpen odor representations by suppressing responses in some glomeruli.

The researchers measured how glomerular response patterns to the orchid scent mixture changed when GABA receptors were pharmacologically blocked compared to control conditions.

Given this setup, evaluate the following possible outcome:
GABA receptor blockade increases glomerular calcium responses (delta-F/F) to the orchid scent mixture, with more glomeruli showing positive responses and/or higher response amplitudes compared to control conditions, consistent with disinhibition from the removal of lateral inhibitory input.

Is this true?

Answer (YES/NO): YES